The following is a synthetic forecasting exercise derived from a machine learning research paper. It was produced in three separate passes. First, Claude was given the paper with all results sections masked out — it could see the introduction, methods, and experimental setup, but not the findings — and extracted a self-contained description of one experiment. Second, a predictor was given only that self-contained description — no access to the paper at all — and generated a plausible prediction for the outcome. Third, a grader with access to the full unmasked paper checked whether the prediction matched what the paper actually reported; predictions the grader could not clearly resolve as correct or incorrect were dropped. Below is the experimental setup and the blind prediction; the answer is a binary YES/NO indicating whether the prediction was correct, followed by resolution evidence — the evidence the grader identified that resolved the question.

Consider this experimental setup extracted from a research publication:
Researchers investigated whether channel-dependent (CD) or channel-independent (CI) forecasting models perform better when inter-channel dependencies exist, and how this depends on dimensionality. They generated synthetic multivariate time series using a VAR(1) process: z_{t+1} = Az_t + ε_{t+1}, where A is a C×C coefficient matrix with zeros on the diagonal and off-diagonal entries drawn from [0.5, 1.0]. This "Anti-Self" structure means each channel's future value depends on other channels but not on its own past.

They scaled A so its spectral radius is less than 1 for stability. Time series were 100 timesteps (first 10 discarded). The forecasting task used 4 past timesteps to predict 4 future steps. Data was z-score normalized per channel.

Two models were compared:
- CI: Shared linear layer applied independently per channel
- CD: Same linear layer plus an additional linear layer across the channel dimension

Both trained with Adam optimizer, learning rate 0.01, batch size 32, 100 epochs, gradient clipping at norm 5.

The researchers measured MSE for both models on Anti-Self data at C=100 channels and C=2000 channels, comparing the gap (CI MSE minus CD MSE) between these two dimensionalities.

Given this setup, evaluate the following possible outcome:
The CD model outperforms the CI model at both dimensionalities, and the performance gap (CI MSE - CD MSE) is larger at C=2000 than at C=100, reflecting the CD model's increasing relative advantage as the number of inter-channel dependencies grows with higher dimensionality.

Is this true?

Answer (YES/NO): YES